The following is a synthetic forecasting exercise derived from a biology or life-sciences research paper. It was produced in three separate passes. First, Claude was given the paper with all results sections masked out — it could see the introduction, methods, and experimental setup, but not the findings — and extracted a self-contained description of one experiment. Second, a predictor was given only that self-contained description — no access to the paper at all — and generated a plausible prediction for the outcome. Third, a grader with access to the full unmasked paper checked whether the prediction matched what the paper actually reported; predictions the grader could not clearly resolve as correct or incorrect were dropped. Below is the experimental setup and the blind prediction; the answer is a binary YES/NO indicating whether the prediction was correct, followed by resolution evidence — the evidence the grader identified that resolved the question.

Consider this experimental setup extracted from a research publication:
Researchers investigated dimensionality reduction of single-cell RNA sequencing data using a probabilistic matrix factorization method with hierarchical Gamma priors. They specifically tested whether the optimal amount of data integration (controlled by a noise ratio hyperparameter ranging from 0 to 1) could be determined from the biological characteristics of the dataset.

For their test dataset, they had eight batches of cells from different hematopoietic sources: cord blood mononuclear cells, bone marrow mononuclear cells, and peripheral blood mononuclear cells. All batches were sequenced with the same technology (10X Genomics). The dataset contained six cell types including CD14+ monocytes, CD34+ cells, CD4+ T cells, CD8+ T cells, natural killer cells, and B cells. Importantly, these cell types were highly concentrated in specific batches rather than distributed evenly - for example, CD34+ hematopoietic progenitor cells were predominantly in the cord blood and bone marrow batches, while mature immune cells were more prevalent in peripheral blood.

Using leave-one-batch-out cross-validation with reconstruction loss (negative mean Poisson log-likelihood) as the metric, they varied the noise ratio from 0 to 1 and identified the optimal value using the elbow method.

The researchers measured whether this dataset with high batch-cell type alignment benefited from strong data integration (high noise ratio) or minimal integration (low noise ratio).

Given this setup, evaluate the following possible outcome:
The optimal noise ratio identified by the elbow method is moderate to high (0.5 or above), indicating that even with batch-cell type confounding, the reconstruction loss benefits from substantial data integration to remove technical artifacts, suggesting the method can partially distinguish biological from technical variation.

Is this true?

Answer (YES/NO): NO